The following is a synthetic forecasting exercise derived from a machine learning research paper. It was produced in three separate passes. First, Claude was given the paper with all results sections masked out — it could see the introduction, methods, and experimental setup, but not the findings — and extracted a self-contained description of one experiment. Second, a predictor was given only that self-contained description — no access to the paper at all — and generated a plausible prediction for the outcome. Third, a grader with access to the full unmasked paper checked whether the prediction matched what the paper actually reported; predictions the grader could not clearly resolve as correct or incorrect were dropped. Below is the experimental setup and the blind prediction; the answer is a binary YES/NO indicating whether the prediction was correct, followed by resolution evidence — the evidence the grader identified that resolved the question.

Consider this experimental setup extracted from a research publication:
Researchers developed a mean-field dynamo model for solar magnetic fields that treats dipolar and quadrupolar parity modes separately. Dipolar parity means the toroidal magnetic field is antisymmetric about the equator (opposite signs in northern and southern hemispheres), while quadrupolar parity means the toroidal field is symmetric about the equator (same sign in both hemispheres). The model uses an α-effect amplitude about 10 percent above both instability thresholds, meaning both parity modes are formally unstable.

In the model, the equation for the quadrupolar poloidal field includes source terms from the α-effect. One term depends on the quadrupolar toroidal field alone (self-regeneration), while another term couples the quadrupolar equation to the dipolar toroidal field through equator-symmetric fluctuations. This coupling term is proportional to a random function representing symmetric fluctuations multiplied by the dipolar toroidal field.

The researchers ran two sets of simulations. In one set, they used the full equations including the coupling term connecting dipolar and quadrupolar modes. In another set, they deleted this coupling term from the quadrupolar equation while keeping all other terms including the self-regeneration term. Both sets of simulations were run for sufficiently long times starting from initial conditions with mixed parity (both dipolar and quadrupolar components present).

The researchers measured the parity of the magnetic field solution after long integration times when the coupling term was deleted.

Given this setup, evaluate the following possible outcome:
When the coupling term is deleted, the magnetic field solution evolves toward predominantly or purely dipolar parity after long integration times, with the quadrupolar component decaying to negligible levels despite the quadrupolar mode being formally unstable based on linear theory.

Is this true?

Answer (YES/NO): YES